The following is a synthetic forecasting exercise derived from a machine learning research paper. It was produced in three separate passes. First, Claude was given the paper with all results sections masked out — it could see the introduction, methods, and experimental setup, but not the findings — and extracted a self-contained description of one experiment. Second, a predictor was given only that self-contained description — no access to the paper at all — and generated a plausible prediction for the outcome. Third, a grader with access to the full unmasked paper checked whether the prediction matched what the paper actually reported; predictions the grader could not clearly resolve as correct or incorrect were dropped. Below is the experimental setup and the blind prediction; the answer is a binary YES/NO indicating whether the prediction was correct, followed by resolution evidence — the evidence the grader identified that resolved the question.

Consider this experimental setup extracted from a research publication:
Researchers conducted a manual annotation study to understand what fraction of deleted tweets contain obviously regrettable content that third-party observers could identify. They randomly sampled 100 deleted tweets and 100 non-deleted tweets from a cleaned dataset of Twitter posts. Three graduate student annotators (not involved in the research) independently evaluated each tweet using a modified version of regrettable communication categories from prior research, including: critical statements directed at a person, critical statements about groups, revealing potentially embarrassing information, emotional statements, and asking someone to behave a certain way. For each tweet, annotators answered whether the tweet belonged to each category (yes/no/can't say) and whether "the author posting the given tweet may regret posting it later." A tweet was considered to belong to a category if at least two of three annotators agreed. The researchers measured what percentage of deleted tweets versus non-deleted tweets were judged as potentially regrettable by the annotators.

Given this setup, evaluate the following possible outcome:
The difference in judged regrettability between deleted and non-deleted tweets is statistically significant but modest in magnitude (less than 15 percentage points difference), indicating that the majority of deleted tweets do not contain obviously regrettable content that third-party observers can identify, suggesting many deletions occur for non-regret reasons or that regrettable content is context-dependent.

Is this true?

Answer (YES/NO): YES